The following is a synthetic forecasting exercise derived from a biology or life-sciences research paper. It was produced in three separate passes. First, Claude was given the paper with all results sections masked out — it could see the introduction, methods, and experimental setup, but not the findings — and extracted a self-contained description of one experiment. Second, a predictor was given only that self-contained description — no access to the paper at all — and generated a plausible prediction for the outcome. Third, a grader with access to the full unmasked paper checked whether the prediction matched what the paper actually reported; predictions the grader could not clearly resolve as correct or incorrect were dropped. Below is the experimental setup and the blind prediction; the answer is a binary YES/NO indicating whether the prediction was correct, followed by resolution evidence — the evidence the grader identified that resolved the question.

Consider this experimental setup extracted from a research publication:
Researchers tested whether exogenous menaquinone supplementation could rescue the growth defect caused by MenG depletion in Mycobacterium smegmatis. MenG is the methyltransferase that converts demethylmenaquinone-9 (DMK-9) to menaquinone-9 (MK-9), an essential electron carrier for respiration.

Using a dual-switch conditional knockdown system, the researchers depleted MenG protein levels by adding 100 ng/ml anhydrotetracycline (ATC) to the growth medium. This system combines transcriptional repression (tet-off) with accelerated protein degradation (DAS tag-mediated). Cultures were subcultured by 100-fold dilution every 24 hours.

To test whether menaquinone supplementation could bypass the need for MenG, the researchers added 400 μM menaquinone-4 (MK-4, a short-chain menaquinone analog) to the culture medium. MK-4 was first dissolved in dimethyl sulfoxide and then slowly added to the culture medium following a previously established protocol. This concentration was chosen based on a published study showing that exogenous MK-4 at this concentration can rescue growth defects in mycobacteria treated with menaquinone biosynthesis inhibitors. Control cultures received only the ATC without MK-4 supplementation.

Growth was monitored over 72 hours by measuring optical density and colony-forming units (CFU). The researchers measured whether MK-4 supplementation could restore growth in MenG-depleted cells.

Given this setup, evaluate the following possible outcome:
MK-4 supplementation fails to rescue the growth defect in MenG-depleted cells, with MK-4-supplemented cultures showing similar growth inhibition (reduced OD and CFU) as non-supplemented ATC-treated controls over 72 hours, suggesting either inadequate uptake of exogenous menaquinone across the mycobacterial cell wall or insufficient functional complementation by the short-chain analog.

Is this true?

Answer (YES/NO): NO